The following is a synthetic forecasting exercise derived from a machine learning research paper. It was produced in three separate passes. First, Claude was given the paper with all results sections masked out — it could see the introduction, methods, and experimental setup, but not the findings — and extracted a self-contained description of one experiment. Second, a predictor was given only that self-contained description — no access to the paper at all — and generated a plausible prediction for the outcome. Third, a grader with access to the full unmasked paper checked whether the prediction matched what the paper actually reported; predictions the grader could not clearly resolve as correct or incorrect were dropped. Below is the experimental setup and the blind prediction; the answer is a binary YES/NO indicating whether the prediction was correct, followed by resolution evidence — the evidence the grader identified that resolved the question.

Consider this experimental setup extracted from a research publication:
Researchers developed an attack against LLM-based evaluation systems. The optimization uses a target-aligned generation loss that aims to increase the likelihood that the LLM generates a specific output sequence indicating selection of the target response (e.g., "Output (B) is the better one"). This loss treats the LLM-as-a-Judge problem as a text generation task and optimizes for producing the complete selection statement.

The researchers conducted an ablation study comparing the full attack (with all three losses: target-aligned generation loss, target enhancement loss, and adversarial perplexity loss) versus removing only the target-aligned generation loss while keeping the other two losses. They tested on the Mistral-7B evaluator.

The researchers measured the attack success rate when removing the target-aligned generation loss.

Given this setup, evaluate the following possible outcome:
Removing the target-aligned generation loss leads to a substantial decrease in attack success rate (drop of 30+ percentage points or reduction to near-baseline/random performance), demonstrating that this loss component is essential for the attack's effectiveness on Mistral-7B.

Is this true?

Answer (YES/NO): NO